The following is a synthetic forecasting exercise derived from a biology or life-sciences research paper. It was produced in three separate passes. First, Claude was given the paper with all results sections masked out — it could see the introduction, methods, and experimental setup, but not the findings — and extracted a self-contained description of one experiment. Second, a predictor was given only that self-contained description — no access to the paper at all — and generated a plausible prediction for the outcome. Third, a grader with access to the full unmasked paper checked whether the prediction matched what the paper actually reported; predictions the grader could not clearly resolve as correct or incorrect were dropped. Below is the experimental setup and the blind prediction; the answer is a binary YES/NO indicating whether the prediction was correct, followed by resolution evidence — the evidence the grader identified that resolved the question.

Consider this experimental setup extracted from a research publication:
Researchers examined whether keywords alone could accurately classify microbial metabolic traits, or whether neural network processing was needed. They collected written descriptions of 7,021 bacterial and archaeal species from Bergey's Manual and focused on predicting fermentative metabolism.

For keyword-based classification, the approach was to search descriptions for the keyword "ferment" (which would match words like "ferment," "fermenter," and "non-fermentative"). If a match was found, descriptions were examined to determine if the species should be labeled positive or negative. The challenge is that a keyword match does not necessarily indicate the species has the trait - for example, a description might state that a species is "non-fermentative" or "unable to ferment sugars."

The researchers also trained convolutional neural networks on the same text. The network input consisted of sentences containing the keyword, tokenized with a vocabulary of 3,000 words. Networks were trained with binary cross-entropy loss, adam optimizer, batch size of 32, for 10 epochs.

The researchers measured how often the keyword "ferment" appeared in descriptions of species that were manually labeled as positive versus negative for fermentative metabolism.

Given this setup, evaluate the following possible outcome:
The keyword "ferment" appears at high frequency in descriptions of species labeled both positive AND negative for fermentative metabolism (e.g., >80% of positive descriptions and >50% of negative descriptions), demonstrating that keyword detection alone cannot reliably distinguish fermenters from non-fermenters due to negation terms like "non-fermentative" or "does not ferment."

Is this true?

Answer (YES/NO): NO